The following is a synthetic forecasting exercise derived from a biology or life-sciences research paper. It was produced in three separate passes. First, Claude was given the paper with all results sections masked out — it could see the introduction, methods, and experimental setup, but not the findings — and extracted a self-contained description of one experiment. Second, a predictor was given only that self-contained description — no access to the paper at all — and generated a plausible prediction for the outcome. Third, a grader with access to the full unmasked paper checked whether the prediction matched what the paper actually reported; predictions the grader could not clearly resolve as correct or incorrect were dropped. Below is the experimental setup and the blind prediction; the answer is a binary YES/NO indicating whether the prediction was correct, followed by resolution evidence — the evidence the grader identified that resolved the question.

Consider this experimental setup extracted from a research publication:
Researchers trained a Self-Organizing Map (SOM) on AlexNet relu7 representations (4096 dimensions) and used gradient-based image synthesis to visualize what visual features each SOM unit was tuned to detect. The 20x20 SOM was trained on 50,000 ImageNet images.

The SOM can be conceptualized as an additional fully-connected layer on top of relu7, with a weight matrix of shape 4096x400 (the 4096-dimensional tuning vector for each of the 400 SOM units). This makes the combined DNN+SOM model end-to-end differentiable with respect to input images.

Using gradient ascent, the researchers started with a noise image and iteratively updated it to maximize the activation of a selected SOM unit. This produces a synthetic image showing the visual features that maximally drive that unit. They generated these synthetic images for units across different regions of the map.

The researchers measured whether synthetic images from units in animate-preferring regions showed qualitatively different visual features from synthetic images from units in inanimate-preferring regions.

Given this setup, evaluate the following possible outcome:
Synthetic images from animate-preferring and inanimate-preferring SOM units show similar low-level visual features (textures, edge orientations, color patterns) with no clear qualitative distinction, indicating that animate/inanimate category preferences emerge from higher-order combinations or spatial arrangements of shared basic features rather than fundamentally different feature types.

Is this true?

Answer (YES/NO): NO